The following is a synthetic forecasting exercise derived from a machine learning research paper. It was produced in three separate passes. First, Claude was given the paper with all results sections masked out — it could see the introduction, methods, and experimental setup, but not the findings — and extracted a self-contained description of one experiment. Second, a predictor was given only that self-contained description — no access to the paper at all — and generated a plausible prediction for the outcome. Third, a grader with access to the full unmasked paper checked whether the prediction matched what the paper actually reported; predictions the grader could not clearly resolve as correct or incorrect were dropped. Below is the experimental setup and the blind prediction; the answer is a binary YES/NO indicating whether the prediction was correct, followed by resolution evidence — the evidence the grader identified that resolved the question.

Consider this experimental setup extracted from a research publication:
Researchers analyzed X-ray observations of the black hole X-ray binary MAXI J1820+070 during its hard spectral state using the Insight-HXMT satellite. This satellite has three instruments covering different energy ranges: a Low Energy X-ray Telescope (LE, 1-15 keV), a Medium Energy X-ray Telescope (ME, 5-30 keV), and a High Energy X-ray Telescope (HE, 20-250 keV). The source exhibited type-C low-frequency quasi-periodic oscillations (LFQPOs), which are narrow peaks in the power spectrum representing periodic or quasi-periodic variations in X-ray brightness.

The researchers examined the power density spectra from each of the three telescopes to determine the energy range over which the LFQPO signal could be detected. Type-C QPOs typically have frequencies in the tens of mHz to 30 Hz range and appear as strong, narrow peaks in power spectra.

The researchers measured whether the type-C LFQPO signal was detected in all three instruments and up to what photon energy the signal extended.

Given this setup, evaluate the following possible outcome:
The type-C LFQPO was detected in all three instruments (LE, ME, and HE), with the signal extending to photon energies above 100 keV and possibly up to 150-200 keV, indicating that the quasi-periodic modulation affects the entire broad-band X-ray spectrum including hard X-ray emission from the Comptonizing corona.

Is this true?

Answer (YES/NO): YES